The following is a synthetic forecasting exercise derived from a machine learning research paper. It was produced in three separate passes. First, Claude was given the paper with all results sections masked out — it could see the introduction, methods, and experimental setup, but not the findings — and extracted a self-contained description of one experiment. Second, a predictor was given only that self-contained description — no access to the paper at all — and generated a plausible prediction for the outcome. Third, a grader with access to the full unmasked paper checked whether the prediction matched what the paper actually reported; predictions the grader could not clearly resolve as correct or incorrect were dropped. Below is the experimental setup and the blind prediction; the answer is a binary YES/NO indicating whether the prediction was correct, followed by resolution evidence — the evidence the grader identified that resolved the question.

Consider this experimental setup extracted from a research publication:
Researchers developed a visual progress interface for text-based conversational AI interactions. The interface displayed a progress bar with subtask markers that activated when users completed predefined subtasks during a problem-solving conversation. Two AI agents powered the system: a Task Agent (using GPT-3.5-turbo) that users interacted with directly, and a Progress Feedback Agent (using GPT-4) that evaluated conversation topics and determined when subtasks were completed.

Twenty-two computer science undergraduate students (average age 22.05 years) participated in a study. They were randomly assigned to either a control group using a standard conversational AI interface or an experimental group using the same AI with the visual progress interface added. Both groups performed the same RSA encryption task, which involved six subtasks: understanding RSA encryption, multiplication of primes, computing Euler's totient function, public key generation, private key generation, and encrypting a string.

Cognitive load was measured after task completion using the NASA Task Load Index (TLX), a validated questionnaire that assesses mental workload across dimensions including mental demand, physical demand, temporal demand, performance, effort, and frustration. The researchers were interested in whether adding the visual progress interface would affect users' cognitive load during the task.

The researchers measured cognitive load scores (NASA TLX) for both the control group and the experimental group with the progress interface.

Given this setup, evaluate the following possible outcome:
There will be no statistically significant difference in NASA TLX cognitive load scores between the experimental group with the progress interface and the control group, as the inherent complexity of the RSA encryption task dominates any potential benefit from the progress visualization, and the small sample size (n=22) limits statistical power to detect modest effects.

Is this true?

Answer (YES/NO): YES